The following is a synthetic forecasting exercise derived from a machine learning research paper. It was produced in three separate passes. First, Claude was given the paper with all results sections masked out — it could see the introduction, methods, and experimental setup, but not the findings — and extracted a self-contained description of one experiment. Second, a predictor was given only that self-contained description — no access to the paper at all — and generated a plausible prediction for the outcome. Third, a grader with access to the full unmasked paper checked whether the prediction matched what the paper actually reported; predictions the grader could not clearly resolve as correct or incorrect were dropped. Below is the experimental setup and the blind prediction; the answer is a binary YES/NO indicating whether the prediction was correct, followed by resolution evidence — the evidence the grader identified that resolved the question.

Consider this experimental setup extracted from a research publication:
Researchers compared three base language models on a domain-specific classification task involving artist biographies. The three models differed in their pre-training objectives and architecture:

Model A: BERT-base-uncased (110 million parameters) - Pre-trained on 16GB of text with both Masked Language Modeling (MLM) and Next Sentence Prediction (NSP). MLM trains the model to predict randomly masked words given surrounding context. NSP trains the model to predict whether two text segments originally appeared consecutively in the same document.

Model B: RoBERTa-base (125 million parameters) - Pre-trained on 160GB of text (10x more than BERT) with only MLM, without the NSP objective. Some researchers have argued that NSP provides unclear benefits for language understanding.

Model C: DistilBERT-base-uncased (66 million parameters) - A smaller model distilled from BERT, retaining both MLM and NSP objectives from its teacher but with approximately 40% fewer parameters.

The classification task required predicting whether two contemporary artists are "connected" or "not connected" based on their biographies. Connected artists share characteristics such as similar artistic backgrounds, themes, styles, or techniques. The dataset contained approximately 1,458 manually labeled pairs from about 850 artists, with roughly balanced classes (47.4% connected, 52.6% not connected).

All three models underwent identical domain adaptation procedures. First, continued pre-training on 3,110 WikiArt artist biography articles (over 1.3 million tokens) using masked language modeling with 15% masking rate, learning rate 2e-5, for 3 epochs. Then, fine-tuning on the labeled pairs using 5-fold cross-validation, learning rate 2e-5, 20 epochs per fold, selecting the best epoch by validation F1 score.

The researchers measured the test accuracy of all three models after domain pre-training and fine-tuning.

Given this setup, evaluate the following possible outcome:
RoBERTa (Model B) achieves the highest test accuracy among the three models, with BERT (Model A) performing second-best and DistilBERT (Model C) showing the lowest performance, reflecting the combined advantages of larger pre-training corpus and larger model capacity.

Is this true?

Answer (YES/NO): NO